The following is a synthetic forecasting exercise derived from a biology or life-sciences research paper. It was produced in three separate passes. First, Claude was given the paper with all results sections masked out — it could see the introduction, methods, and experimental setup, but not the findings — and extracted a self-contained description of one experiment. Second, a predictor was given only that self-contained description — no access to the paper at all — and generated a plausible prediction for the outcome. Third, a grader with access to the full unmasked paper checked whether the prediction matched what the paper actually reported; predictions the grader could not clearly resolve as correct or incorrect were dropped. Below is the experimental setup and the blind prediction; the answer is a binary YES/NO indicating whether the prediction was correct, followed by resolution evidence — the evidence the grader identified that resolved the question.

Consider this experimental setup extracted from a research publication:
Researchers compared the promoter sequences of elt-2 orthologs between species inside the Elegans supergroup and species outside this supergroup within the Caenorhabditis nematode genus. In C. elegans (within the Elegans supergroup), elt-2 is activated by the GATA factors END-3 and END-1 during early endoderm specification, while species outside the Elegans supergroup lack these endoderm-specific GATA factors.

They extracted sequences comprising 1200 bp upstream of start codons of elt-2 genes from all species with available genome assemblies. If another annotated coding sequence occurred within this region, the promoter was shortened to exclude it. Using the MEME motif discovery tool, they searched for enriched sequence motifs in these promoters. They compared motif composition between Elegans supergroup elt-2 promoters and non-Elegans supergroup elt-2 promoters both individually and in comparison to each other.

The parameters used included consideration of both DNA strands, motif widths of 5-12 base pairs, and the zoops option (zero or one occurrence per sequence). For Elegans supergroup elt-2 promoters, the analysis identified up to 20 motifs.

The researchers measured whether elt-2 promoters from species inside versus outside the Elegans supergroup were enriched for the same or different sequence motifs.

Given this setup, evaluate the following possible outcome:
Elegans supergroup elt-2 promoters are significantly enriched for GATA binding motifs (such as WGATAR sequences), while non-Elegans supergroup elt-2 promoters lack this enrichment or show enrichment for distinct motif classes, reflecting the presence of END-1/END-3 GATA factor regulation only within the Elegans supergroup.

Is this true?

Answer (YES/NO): NO